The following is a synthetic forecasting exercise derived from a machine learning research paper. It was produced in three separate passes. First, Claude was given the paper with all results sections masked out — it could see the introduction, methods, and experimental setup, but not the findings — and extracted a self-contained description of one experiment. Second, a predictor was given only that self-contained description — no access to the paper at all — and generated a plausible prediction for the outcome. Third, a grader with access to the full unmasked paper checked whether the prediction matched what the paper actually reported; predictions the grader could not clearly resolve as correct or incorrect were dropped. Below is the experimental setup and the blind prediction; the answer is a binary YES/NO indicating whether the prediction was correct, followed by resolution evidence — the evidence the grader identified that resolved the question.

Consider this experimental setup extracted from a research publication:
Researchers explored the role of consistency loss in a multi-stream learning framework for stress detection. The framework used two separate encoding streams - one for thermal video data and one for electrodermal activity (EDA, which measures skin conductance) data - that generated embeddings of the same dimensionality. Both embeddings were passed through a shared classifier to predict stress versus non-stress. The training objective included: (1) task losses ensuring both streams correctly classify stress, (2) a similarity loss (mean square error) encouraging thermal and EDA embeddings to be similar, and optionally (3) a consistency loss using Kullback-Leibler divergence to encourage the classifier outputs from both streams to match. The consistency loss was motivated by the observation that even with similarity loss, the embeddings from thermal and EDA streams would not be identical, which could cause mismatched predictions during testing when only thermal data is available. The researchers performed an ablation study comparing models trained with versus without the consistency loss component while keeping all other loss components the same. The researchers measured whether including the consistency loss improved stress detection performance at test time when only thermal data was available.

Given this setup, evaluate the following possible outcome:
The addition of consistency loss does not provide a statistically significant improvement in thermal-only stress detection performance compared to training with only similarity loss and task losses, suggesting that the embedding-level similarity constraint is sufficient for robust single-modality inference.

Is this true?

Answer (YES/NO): NO